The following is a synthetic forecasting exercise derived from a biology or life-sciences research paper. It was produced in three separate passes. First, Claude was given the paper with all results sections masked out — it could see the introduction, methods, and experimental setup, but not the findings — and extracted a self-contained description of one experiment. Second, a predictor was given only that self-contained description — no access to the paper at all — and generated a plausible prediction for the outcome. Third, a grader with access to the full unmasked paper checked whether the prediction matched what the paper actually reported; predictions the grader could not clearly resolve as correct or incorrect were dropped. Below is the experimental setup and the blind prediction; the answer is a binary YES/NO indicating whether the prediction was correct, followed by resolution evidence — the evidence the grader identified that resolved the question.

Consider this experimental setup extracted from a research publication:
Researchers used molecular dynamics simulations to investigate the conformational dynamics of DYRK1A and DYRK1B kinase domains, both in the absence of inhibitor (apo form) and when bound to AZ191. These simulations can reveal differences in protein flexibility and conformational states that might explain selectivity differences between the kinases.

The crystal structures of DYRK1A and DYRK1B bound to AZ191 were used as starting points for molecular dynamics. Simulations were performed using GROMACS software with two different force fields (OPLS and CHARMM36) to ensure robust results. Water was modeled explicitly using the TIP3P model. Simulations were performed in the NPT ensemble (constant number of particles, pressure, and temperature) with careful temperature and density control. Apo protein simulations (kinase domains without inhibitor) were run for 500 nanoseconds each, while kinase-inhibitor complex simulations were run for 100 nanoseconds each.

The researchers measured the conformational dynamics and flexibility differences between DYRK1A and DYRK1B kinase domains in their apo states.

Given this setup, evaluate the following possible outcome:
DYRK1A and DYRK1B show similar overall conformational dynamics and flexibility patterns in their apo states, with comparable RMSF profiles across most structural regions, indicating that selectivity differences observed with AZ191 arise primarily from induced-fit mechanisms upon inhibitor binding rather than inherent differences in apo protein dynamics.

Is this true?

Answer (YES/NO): NO